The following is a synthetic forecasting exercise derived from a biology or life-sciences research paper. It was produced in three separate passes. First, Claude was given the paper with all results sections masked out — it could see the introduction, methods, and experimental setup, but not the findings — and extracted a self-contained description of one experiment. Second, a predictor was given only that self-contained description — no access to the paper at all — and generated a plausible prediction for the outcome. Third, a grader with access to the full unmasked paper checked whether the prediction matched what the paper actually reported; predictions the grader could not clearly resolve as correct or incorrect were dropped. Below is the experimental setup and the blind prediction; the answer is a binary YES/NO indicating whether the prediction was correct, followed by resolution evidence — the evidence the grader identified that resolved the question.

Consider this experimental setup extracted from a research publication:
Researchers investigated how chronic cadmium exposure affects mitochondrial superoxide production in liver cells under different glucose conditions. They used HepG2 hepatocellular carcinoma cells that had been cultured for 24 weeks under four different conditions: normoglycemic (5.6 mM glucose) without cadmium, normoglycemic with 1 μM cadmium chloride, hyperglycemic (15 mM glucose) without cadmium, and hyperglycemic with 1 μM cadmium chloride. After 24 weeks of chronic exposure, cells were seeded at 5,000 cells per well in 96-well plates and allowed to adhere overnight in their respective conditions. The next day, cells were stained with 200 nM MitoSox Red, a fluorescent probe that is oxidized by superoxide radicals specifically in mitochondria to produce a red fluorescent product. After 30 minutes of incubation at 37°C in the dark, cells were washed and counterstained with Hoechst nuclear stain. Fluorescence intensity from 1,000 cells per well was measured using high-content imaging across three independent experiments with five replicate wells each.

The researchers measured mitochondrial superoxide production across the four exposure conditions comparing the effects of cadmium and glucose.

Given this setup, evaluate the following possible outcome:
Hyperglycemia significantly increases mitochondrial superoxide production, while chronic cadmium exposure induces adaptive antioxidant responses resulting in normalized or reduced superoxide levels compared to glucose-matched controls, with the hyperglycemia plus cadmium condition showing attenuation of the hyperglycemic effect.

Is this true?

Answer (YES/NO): NO